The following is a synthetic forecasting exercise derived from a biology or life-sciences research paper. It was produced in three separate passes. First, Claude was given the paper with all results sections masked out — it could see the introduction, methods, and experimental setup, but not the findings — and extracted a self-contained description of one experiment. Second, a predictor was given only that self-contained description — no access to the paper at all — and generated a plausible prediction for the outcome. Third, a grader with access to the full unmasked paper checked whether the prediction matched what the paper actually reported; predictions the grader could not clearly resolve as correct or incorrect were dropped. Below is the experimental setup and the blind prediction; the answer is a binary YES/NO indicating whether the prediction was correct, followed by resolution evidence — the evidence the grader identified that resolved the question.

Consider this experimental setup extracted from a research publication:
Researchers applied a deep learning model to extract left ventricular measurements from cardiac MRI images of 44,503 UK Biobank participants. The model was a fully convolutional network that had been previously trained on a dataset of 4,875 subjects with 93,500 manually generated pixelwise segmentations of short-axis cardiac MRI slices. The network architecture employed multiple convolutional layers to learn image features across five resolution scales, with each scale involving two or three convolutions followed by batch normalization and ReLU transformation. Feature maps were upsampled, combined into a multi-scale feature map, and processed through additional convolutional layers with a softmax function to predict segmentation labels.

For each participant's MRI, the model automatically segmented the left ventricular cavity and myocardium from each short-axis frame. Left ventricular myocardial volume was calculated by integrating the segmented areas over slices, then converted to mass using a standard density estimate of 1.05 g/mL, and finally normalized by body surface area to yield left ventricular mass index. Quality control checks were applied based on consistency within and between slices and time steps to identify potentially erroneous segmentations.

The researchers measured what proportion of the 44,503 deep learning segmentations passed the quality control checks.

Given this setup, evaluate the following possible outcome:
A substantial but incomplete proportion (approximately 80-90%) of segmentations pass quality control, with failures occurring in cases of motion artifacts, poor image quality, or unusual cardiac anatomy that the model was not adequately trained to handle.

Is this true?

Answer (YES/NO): NO